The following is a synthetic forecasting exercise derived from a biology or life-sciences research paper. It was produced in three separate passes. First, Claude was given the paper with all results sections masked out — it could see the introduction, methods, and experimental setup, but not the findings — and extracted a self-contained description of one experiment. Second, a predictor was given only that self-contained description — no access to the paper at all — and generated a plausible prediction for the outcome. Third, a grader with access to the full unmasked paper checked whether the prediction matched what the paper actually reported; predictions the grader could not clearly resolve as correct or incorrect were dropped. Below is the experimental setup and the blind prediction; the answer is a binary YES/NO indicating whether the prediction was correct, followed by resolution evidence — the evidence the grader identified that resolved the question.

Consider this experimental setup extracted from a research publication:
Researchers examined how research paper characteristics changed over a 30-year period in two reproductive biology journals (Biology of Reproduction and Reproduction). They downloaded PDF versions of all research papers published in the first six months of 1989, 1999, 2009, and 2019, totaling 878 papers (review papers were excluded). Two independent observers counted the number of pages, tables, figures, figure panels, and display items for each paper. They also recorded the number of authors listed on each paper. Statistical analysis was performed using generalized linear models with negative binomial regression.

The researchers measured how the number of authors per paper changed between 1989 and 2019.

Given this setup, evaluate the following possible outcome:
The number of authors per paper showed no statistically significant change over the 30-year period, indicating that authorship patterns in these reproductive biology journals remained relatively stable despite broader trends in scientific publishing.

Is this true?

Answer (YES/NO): NO